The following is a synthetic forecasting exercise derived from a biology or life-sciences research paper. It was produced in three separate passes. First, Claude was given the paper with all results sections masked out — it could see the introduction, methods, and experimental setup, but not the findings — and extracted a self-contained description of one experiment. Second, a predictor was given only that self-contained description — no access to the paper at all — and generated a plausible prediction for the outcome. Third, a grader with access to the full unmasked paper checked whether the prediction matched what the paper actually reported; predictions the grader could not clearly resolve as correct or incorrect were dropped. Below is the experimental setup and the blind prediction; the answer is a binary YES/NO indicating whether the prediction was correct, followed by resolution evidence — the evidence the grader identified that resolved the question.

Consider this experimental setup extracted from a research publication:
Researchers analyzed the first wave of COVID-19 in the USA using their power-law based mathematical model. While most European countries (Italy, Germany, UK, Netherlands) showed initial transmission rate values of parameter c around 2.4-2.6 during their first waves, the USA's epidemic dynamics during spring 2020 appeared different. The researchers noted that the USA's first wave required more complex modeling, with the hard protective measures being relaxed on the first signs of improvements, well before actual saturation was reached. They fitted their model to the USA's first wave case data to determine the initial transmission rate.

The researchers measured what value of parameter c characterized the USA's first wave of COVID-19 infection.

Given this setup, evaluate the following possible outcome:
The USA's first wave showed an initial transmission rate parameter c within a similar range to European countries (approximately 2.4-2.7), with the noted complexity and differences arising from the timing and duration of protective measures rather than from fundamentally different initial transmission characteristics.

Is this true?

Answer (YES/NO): NO